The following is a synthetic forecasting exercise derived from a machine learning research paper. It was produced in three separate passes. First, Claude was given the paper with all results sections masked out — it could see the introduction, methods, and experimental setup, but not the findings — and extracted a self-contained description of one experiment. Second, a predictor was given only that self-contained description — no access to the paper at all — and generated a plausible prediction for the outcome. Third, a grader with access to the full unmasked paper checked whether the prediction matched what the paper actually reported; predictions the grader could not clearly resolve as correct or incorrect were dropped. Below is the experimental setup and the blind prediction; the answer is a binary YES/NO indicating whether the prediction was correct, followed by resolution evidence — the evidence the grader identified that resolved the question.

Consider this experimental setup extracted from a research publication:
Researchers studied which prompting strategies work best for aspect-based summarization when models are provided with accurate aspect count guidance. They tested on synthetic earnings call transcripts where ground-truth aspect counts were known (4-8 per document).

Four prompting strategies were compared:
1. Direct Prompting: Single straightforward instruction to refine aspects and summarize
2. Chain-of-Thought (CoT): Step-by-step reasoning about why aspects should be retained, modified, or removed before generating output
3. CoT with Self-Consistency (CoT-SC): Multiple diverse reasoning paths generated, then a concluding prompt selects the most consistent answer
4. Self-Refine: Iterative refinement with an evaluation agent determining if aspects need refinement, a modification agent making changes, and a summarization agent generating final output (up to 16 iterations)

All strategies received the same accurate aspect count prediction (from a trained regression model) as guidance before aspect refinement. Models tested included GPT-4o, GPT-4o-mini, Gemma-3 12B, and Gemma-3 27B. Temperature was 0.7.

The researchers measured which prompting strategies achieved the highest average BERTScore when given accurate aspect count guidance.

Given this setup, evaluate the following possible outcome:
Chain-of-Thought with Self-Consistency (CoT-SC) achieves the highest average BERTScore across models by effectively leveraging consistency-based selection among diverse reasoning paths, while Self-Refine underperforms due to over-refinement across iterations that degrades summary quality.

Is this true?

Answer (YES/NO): NO